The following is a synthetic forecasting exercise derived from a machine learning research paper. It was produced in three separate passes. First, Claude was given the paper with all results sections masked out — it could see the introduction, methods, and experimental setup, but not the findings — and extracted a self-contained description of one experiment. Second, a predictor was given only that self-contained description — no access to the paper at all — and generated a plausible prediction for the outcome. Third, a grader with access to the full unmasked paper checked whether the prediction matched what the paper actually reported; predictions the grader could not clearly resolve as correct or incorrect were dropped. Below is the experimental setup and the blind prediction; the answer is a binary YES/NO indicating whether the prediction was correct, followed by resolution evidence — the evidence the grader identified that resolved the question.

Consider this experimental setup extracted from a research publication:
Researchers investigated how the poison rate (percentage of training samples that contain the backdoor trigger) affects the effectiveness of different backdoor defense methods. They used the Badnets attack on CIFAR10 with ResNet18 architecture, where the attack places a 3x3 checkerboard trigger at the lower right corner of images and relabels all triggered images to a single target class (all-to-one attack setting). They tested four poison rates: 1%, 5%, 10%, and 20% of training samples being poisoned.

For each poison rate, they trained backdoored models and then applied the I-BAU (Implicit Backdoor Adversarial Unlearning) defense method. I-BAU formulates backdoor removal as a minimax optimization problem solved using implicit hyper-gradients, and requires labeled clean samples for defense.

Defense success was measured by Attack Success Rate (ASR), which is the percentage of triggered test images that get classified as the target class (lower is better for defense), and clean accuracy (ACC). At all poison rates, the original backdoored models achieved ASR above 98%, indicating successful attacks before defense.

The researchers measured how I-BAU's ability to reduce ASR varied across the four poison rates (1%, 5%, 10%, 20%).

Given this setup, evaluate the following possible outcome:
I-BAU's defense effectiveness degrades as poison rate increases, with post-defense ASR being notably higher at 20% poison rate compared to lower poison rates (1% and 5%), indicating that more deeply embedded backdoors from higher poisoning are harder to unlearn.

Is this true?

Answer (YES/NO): NO